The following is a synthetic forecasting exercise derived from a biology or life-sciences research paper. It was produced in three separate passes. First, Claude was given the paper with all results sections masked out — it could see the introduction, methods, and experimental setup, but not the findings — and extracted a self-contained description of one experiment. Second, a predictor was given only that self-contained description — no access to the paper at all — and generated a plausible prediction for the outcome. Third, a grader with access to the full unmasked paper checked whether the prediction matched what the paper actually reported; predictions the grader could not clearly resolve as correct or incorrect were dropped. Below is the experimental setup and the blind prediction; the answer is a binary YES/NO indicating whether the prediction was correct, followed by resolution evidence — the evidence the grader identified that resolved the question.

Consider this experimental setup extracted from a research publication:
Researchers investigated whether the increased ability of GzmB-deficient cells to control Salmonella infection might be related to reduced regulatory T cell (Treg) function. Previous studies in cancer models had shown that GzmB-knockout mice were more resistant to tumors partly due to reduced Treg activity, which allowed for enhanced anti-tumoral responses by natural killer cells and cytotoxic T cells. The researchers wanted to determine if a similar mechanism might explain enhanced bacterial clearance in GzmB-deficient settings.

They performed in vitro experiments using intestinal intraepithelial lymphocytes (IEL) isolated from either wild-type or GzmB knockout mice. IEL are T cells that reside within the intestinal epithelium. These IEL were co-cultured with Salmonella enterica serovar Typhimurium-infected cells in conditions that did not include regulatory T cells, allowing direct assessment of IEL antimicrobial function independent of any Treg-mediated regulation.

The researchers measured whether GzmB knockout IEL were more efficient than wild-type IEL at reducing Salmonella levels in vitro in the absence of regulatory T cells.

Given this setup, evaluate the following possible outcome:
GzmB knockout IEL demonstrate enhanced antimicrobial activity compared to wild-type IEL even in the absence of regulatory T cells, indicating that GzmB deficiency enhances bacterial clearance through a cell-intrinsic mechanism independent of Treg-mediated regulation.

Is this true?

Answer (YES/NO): YES